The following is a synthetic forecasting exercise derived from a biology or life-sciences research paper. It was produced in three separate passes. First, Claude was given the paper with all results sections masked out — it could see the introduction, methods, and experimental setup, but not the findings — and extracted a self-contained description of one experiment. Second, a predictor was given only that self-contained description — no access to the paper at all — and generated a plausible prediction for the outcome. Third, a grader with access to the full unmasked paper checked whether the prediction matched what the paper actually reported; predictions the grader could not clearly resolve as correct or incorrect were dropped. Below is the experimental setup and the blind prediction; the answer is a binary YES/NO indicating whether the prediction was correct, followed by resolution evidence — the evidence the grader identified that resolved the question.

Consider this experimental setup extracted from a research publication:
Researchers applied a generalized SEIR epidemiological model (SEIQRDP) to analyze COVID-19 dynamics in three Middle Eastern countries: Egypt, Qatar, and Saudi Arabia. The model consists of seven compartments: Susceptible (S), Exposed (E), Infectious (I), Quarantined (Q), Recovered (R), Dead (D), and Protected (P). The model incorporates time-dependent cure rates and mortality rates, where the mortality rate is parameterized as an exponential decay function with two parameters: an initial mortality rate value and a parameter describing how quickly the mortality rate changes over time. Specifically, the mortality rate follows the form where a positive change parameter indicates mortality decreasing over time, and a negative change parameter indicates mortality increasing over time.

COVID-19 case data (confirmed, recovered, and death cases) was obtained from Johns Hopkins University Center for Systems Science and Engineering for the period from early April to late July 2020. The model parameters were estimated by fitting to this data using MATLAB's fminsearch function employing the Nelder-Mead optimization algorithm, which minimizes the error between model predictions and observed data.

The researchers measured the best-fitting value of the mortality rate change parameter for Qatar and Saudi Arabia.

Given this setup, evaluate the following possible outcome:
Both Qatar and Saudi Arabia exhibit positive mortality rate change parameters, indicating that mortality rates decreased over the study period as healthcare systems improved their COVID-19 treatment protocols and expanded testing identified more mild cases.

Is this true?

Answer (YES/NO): NO